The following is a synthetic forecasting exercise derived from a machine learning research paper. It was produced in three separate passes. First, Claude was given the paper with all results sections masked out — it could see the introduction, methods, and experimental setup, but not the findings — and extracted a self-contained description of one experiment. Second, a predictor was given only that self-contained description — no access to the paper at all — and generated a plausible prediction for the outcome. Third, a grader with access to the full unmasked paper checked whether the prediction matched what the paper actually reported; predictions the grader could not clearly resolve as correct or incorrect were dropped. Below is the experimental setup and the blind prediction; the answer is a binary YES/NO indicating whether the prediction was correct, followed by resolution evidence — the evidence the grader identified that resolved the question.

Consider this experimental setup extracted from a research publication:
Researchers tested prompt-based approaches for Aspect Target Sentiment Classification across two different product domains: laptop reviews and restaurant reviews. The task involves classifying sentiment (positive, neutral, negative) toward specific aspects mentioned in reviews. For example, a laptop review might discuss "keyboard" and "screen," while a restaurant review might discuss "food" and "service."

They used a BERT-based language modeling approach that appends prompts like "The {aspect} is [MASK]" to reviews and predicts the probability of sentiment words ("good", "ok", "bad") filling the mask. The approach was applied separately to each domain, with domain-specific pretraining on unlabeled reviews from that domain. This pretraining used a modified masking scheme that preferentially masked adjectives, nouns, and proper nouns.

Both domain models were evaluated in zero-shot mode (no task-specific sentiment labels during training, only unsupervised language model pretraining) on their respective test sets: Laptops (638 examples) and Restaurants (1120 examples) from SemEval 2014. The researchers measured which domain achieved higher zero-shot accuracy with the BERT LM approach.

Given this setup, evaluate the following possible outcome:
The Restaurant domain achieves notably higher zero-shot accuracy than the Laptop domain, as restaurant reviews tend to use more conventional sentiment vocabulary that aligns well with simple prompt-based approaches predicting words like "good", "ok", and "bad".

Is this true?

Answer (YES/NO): YES